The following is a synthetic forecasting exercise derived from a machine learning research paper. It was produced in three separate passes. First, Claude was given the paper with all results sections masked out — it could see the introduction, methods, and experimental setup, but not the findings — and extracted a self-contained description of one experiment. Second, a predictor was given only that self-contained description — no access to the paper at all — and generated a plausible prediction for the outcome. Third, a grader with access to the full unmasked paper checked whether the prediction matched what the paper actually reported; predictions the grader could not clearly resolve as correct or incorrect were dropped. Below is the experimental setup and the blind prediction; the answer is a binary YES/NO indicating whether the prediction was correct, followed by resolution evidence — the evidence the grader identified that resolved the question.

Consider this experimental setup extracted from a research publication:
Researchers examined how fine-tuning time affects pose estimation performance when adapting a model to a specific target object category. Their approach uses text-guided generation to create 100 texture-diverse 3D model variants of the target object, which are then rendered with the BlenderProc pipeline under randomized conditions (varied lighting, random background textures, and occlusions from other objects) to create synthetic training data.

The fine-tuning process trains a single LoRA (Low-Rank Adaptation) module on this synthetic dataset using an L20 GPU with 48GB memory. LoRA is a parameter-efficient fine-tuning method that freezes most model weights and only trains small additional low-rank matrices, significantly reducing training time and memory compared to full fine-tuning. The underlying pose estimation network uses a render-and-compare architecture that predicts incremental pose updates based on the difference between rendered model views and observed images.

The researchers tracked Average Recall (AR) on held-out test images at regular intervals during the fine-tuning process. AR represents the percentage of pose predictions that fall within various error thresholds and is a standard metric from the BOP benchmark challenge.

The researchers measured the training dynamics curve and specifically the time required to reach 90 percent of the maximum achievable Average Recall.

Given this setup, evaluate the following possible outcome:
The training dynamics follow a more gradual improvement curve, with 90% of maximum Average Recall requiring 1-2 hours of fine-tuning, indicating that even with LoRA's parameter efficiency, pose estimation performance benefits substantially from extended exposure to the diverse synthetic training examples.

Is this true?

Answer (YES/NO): NO